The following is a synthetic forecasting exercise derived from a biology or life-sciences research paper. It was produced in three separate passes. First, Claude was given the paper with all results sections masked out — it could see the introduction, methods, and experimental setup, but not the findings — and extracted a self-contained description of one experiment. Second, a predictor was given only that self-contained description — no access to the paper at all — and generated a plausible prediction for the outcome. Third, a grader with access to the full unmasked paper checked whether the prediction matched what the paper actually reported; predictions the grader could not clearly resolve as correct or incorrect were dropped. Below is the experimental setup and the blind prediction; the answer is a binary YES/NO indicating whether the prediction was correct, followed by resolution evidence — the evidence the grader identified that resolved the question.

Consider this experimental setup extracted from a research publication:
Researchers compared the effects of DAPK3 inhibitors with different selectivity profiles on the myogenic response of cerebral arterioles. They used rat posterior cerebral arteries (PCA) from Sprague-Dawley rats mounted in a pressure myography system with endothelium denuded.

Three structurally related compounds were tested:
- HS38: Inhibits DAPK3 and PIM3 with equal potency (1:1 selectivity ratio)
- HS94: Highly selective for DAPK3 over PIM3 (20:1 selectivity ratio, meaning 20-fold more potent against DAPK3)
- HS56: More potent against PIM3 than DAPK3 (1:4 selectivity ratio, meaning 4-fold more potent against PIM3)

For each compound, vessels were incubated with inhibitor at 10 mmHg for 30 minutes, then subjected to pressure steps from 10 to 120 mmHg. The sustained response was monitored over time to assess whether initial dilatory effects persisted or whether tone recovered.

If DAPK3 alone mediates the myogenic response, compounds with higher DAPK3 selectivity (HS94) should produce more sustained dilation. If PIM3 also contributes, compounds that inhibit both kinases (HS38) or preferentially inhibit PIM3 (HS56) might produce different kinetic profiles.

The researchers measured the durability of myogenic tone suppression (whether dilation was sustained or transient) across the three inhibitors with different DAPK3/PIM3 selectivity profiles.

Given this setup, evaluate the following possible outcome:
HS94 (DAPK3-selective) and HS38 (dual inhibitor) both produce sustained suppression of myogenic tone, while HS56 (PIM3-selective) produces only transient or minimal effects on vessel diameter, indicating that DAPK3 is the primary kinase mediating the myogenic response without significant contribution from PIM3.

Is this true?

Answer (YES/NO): NO